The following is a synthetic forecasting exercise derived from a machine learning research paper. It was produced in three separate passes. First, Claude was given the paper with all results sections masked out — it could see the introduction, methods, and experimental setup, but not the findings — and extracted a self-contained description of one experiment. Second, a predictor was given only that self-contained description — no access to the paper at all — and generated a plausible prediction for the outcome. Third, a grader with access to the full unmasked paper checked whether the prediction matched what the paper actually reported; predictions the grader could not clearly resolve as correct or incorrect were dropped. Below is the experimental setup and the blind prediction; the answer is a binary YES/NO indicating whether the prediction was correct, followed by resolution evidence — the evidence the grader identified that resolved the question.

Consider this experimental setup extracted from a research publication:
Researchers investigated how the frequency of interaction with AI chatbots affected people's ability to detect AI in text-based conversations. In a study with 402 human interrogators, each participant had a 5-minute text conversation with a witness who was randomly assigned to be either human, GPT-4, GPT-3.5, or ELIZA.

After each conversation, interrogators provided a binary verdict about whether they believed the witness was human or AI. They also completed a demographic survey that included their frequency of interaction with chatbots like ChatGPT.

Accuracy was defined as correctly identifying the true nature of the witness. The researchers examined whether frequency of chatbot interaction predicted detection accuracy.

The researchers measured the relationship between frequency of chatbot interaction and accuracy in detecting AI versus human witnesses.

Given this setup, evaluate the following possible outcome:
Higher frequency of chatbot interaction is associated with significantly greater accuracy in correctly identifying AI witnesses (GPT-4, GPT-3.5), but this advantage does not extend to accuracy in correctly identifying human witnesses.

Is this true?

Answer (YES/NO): NO